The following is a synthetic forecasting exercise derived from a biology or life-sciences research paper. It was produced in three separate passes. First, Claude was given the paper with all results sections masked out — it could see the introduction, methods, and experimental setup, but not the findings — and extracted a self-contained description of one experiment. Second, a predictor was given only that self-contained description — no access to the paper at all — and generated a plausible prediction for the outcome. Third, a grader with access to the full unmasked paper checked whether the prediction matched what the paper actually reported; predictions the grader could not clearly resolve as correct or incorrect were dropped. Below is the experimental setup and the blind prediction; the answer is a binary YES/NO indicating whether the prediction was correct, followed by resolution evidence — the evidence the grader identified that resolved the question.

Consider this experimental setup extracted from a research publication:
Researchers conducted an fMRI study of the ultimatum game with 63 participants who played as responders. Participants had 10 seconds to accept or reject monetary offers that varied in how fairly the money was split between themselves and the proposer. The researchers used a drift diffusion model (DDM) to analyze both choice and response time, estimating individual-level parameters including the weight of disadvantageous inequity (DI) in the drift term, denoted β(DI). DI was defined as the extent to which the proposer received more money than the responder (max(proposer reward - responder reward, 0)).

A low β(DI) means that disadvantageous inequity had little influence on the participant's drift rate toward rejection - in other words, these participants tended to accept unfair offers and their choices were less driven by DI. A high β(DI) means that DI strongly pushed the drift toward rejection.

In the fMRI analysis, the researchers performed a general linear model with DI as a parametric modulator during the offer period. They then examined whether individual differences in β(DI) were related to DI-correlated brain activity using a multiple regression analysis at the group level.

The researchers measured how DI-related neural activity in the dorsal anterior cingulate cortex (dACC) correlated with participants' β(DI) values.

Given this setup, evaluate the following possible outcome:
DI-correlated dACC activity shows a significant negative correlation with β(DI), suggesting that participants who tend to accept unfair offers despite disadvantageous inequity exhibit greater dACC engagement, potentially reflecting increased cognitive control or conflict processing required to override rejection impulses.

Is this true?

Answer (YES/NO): YES